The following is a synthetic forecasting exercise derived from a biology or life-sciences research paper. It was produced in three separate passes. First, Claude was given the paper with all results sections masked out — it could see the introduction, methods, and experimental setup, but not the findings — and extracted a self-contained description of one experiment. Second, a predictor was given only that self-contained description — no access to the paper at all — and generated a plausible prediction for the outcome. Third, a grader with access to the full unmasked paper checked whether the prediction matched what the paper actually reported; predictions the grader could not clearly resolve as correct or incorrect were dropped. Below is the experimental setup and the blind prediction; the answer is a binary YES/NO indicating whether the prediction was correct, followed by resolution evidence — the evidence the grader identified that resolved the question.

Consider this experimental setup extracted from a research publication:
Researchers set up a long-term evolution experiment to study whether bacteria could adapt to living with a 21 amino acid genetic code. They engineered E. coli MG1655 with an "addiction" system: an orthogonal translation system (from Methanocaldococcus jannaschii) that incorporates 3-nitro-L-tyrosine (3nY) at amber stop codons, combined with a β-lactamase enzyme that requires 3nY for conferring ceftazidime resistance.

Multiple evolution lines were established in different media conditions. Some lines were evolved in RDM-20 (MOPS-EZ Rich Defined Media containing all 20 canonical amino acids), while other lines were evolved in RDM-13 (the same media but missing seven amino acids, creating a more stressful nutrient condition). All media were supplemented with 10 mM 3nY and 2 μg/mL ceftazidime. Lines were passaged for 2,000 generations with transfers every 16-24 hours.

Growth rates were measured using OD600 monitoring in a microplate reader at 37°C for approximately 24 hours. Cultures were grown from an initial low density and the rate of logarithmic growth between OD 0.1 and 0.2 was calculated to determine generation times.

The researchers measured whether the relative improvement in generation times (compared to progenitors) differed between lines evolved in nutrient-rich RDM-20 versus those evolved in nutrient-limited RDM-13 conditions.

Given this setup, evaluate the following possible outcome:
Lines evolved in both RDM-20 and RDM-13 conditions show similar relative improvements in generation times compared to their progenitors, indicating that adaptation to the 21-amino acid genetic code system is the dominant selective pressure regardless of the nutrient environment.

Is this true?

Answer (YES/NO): NO